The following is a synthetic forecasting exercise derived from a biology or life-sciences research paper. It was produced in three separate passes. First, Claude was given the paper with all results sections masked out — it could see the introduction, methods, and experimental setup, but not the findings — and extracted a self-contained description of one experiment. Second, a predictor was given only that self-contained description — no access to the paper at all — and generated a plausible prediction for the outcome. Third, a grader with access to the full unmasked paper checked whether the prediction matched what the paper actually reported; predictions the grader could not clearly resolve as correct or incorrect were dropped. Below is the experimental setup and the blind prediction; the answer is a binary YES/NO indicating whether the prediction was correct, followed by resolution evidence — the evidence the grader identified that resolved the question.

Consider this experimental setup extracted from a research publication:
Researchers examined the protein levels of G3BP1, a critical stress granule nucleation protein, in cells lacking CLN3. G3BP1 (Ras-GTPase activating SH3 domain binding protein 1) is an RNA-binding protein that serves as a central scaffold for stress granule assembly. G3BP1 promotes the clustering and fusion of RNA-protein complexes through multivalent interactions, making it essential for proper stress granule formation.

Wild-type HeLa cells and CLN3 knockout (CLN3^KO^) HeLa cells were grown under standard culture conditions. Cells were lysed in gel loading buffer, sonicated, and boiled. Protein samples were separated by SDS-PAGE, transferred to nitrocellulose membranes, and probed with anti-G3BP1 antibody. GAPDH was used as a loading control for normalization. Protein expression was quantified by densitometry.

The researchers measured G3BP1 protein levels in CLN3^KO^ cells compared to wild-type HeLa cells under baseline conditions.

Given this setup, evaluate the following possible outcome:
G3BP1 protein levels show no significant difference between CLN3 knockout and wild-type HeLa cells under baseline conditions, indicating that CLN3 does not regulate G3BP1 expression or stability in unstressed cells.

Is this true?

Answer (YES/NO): YES